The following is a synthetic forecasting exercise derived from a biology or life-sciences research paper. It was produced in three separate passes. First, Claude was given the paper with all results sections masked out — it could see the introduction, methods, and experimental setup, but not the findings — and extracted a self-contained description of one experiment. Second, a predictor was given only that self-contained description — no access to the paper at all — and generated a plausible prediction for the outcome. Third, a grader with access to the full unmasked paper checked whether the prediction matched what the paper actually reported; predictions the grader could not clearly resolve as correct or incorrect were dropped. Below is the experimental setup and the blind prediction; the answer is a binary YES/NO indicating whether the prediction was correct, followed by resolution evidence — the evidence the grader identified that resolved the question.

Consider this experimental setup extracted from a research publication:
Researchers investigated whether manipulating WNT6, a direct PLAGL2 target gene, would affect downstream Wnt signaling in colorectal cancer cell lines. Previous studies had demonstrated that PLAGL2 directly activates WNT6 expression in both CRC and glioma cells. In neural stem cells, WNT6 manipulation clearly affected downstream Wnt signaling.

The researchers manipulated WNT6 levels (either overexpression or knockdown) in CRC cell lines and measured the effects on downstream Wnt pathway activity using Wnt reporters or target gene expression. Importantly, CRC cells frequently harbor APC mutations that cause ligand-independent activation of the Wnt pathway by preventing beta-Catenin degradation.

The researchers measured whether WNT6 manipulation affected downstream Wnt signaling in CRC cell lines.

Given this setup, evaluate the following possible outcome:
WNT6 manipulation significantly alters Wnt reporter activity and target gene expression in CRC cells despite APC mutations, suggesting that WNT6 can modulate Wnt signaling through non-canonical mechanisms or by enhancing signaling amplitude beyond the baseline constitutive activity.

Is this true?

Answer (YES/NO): NO